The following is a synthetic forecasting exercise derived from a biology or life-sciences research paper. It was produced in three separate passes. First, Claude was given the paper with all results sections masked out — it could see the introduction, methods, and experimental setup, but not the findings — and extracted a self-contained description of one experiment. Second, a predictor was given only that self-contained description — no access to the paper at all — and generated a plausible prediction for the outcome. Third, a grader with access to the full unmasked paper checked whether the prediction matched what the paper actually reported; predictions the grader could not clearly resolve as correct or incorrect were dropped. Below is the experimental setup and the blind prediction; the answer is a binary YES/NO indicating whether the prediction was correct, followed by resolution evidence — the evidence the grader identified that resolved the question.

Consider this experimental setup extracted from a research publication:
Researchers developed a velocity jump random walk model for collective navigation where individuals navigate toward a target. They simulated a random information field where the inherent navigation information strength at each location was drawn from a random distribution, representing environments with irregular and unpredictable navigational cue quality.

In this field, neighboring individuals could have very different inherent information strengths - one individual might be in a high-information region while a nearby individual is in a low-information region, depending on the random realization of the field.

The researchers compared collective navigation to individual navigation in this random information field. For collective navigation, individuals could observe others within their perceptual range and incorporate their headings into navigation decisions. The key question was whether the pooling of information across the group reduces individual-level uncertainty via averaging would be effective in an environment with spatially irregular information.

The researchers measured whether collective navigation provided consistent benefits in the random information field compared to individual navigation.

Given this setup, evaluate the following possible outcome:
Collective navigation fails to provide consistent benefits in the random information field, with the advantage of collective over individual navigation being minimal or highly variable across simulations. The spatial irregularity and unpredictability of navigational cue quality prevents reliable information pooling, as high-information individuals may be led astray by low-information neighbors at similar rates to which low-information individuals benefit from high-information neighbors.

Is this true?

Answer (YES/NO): NO